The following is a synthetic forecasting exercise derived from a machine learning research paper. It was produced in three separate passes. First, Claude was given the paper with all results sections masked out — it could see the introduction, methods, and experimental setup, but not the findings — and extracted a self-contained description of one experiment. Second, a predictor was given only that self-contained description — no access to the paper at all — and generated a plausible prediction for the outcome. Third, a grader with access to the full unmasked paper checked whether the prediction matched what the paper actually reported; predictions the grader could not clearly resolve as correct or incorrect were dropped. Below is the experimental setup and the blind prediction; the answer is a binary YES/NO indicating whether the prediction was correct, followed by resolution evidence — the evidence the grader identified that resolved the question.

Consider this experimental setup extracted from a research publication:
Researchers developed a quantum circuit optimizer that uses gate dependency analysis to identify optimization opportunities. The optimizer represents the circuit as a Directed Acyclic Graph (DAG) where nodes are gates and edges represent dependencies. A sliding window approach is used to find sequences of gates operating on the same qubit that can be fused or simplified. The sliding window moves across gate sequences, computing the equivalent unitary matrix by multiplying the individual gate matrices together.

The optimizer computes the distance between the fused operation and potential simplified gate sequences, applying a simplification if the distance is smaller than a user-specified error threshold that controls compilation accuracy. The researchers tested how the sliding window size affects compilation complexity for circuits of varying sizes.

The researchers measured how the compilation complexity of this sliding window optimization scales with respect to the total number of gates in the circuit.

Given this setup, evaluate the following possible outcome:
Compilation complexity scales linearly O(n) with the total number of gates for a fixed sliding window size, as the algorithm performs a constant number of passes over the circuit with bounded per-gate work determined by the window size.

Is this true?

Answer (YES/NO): YES